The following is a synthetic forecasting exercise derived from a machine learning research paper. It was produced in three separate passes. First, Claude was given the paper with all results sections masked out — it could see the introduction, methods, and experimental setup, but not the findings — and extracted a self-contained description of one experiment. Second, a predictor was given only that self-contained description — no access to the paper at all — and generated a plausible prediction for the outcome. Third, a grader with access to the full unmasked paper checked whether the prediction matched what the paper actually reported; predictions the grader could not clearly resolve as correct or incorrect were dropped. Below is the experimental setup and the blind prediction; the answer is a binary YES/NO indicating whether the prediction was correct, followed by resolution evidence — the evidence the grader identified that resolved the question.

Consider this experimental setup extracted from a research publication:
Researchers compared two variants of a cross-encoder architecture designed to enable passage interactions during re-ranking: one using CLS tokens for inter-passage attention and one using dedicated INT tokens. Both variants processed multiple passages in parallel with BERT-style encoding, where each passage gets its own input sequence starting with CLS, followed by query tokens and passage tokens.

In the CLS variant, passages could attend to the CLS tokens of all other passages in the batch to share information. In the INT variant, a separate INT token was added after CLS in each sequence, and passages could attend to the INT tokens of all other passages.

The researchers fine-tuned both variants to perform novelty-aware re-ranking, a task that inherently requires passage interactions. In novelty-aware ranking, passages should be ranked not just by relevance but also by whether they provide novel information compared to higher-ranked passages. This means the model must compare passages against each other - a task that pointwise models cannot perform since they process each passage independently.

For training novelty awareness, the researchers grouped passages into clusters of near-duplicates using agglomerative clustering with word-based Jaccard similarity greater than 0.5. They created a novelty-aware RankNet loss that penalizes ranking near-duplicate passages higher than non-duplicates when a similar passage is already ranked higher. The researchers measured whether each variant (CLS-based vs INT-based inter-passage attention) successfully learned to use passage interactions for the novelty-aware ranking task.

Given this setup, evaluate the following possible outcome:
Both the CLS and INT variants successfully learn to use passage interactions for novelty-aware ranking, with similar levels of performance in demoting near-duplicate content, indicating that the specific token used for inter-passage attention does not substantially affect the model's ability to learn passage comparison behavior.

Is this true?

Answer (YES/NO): NO